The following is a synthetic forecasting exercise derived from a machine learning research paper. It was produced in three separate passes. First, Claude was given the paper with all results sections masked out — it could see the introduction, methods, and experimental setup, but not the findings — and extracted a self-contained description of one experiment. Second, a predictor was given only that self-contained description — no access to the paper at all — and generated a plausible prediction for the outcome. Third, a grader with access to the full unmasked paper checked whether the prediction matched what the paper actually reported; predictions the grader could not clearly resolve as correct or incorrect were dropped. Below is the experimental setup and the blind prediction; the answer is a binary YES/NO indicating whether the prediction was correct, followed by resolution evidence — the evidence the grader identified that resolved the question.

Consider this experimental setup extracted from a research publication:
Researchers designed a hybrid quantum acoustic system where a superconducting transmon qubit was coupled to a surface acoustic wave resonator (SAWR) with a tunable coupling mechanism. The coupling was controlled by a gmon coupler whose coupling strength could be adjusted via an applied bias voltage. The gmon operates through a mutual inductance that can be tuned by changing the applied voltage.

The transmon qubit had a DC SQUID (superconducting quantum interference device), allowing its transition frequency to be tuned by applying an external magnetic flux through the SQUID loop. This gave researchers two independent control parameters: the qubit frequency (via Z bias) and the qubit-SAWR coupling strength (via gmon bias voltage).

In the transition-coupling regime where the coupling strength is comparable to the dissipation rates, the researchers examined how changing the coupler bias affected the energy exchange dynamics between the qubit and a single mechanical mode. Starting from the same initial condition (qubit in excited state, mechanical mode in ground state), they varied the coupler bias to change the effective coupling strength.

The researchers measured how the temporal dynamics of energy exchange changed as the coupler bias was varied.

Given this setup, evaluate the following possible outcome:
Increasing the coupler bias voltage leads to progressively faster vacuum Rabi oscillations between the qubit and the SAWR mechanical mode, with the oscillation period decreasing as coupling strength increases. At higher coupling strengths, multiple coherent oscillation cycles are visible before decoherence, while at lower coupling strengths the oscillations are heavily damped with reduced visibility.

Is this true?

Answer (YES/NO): NO